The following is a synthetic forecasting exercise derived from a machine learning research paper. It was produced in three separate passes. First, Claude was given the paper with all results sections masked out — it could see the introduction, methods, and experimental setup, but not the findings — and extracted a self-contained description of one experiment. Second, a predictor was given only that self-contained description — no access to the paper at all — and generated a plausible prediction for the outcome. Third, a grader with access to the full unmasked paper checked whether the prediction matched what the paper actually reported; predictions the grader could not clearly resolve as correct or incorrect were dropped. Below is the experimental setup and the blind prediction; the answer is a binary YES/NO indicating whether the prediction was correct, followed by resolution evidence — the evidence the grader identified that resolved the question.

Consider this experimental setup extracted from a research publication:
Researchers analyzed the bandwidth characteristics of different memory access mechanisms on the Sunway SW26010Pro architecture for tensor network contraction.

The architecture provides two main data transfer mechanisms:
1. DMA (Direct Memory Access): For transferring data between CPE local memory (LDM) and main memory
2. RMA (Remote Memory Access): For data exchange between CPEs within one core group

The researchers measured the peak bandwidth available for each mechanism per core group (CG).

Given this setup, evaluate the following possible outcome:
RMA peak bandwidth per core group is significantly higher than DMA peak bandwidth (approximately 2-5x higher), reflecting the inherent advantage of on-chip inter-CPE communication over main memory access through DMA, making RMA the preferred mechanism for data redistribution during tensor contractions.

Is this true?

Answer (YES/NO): NO